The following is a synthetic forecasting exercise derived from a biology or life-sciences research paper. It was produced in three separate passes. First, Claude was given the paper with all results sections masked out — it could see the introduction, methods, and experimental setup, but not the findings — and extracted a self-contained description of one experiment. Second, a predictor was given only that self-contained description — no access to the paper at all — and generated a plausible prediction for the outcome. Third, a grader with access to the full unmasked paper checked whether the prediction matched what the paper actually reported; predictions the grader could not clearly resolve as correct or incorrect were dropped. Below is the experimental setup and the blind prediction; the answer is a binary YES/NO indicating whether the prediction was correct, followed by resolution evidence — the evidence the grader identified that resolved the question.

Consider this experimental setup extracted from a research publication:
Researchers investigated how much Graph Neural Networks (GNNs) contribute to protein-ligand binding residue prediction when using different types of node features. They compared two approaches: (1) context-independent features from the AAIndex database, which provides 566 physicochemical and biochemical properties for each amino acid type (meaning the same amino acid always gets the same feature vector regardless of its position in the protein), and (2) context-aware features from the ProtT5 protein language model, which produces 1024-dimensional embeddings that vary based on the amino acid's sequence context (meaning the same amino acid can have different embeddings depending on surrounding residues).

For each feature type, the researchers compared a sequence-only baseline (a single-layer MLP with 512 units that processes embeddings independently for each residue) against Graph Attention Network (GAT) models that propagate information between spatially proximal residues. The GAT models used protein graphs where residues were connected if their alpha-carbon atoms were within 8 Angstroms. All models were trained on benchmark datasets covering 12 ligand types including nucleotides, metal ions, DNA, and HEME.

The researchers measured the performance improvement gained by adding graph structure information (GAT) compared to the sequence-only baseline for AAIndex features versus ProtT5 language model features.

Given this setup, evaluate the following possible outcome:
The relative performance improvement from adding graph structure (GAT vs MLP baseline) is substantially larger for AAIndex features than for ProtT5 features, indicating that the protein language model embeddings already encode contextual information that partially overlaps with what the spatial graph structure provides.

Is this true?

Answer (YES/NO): YES